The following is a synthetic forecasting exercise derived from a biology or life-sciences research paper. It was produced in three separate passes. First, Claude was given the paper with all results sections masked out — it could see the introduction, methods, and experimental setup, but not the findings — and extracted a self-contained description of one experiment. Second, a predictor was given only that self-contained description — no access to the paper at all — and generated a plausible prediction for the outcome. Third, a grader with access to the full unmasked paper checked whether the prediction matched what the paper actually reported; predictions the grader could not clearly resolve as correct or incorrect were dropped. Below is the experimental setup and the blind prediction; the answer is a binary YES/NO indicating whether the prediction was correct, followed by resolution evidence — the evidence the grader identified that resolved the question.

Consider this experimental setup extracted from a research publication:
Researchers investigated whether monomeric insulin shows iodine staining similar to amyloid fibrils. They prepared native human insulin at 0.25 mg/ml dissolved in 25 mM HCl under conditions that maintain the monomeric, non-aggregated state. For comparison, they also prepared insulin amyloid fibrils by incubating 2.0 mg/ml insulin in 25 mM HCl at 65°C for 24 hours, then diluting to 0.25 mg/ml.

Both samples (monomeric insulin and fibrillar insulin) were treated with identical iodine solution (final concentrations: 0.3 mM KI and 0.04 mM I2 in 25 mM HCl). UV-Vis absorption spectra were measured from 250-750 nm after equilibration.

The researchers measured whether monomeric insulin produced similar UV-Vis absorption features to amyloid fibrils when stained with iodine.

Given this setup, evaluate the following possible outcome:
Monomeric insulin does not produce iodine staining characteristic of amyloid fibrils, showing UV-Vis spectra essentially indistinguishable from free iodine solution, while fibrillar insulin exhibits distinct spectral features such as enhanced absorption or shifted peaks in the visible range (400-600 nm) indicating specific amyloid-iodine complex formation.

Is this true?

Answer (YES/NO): YES